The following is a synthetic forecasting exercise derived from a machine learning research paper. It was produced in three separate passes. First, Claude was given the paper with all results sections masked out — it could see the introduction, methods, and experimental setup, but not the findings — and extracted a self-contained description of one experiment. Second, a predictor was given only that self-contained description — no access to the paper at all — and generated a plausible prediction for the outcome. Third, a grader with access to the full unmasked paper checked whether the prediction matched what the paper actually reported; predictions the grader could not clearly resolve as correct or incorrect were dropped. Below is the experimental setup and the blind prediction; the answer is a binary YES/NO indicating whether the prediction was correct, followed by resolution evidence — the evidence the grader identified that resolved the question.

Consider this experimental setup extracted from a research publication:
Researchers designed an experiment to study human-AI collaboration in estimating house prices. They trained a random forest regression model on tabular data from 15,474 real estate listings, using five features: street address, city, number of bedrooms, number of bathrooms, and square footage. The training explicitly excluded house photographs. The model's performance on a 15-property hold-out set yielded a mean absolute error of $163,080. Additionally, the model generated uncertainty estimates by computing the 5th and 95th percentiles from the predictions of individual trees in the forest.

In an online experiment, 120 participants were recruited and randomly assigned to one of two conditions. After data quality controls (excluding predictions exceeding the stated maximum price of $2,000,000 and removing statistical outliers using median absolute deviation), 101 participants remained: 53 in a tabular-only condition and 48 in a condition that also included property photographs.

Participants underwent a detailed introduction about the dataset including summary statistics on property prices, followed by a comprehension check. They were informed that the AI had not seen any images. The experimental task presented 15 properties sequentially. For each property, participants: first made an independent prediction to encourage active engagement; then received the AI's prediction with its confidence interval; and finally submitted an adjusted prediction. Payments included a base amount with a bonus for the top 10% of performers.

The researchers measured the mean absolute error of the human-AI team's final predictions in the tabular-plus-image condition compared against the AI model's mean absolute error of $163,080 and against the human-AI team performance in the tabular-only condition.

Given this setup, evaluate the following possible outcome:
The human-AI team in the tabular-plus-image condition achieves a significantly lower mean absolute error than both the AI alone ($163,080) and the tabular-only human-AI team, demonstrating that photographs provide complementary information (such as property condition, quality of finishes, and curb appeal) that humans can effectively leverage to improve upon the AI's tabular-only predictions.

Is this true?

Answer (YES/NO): YES